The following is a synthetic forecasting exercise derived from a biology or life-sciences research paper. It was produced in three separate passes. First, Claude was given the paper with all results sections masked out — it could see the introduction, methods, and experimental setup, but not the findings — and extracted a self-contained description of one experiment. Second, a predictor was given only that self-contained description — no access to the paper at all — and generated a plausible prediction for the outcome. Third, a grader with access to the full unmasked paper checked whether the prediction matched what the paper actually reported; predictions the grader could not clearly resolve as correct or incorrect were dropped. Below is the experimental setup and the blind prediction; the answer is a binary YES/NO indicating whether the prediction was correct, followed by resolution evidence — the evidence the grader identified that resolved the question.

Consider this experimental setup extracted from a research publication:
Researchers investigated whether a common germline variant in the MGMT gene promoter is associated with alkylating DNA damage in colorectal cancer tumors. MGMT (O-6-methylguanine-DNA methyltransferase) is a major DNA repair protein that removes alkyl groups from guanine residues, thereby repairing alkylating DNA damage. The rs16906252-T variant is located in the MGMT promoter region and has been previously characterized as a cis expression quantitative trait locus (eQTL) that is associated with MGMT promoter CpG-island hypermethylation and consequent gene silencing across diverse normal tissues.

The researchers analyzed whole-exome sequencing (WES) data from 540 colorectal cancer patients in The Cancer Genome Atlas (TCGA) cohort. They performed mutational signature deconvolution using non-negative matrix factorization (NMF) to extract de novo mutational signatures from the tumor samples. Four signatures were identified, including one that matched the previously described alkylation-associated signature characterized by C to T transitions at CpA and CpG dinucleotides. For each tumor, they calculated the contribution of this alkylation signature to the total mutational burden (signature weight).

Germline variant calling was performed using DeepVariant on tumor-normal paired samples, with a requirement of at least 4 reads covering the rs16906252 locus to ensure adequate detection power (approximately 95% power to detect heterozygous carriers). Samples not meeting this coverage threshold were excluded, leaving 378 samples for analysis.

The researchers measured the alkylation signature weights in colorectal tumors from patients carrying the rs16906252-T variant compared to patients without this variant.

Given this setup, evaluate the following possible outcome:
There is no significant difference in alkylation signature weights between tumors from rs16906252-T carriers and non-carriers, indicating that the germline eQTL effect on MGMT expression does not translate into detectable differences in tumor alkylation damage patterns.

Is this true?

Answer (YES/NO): NO